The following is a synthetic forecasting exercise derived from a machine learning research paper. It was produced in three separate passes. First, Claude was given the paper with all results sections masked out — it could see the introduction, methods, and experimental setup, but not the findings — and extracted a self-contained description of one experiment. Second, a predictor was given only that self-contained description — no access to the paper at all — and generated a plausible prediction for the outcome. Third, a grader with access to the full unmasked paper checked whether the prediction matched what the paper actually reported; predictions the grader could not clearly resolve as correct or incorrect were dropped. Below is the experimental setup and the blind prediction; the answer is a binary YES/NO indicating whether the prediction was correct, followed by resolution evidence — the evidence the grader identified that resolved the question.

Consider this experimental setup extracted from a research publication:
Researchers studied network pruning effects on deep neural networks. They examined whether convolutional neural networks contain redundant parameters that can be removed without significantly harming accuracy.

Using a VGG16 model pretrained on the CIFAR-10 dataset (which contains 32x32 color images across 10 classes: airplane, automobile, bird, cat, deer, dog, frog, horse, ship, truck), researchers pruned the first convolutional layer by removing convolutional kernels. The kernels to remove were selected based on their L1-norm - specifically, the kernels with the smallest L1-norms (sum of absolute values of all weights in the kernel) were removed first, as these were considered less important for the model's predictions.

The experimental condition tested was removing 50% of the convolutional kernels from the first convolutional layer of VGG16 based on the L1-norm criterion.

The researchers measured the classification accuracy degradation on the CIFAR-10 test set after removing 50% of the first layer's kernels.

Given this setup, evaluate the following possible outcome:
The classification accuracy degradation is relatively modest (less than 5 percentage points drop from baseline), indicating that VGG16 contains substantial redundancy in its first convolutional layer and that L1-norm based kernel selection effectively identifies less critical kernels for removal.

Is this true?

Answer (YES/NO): YES